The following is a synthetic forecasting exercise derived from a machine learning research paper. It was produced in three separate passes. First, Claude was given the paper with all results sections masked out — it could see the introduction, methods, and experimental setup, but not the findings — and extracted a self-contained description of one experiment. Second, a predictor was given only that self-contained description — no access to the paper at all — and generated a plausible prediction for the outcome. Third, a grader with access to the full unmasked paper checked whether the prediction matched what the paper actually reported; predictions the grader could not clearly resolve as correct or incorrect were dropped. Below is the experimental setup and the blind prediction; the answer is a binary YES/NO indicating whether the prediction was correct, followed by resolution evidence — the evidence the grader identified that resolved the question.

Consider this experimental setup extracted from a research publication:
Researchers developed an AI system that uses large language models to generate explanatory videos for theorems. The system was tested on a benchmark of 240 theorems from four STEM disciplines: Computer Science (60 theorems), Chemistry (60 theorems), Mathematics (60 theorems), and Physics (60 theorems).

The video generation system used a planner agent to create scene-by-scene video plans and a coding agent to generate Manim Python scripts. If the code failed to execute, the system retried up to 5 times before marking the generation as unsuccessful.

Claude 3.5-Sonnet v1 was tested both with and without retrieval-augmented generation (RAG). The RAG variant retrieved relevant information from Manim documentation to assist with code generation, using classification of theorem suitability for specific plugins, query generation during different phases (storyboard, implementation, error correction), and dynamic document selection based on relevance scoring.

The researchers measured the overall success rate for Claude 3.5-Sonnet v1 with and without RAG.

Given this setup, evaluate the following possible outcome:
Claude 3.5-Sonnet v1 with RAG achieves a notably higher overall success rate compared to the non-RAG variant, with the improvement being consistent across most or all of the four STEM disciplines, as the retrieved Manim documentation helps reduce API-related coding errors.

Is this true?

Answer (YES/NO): NO